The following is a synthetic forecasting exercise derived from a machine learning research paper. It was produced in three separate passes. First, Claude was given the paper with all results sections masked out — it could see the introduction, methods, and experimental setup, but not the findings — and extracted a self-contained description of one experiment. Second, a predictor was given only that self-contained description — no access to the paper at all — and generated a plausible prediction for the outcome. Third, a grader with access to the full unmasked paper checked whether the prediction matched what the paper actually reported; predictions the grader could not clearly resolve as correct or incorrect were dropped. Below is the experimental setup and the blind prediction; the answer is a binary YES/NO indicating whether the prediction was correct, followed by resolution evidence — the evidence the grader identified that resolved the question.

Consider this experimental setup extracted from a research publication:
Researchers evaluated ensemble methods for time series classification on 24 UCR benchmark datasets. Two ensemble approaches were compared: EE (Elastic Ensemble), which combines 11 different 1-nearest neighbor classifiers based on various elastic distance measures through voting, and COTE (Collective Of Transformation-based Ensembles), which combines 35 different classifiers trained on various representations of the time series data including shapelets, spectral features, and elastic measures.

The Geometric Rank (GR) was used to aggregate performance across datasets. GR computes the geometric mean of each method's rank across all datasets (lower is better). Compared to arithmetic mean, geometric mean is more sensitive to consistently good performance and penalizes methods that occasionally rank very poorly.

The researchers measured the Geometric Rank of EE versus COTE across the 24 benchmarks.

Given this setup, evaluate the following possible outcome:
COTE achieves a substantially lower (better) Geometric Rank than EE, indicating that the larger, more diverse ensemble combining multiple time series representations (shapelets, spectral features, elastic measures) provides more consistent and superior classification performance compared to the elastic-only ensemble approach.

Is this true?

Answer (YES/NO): YES